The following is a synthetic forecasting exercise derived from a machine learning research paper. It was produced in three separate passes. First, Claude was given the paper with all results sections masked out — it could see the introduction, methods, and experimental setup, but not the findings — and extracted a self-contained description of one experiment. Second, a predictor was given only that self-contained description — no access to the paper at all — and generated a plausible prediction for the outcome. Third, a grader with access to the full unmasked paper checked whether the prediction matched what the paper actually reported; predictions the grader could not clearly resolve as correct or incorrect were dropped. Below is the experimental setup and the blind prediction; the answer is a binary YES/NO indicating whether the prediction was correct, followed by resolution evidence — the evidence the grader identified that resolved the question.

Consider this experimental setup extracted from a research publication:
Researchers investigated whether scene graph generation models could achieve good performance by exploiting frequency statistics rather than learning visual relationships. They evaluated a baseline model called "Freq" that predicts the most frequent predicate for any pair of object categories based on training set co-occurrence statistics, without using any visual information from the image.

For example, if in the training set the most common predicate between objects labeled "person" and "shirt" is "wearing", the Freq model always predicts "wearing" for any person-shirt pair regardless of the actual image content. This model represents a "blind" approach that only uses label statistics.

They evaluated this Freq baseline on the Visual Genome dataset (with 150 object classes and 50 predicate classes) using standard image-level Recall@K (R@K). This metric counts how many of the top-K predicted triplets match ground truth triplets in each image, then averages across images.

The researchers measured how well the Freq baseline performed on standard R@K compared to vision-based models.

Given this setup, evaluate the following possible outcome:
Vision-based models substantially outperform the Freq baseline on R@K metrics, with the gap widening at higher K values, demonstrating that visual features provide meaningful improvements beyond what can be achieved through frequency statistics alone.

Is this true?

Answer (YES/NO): NO